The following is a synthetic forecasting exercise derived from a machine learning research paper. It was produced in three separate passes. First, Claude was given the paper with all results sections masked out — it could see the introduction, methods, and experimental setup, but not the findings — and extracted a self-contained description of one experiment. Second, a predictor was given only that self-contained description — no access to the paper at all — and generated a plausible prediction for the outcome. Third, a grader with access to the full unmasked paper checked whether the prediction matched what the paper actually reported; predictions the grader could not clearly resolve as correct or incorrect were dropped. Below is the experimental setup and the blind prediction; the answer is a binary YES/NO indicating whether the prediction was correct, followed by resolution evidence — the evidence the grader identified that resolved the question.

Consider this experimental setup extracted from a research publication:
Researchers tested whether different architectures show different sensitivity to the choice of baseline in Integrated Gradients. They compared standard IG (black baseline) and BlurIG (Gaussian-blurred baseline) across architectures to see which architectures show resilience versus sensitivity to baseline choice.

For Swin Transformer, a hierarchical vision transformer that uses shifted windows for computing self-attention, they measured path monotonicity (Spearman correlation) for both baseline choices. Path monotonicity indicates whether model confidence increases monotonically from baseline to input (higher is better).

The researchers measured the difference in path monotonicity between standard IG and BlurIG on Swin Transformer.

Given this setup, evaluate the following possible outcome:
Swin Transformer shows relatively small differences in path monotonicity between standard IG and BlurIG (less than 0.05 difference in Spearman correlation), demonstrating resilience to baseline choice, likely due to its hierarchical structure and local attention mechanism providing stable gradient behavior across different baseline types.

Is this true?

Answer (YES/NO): YES